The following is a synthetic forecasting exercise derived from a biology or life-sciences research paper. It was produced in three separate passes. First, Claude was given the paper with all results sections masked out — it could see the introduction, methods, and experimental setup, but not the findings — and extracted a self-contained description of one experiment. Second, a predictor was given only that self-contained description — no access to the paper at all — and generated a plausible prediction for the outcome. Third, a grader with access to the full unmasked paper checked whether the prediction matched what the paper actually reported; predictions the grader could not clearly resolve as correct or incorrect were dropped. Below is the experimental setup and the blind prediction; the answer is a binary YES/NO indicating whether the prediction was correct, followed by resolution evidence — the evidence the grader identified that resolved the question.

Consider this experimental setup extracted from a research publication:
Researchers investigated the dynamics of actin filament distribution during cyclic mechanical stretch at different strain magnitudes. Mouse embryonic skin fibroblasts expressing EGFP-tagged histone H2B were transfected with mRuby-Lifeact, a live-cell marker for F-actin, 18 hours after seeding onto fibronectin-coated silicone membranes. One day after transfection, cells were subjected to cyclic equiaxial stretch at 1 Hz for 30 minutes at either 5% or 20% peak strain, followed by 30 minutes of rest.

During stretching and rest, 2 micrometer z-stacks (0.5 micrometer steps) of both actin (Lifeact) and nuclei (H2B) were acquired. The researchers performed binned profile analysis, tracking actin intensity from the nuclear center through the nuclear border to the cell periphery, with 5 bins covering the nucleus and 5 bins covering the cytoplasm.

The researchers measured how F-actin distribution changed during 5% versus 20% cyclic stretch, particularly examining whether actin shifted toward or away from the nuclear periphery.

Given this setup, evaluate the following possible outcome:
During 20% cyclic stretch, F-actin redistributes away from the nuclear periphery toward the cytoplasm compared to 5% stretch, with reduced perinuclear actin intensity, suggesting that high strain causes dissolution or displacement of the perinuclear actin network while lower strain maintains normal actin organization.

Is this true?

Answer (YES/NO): NO